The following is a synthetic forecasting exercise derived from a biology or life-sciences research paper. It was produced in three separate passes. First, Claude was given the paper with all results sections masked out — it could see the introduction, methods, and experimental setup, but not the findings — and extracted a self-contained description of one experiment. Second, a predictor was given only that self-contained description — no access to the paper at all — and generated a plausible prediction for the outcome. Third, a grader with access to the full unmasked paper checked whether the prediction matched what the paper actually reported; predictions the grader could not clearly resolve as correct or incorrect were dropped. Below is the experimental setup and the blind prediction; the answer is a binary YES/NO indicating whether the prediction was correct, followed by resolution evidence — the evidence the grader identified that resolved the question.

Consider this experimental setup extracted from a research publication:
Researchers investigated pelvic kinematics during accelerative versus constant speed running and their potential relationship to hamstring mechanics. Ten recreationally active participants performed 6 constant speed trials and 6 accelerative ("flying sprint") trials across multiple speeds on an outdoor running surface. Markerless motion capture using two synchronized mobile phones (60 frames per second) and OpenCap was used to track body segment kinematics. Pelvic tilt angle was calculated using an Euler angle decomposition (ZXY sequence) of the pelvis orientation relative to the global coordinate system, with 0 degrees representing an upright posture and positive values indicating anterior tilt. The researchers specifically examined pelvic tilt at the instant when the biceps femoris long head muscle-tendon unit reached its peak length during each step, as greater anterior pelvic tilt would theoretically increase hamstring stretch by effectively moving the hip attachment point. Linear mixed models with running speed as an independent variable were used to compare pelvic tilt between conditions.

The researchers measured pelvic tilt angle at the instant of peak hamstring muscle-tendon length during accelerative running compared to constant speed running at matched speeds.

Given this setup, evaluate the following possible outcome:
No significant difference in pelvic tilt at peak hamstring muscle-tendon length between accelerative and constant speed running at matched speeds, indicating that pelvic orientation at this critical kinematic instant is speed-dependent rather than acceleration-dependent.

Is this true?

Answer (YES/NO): NO